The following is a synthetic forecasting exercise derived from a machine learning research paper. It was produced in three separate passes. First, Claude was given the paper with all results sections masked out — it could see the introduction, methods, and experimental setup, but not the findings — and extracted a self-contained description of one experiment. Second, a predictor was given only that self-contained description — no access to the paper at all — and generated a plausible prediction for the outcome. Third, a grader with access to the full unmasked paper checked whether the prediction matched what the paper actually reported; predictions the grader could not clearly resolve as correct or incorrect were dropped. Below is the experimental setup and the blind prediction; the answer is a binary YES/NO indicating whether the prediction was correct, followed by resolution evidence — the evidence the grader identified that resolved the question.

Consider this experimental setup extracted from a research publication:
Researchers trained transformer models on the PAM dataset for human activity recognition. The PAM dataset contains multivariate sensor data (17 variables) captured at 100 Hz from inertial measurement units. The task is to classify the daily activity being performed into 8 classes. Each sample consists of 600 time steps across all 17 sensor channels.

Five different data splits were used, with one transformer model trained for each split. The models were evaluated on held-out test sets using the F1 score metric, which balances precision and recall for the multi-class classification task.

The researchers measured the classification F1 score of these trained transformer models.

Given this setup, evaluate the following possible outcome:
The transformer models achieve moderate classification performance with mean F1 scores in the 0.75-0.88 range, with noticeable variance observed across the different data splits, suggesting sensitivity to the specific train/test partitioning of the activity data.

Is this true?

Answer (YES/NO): NO